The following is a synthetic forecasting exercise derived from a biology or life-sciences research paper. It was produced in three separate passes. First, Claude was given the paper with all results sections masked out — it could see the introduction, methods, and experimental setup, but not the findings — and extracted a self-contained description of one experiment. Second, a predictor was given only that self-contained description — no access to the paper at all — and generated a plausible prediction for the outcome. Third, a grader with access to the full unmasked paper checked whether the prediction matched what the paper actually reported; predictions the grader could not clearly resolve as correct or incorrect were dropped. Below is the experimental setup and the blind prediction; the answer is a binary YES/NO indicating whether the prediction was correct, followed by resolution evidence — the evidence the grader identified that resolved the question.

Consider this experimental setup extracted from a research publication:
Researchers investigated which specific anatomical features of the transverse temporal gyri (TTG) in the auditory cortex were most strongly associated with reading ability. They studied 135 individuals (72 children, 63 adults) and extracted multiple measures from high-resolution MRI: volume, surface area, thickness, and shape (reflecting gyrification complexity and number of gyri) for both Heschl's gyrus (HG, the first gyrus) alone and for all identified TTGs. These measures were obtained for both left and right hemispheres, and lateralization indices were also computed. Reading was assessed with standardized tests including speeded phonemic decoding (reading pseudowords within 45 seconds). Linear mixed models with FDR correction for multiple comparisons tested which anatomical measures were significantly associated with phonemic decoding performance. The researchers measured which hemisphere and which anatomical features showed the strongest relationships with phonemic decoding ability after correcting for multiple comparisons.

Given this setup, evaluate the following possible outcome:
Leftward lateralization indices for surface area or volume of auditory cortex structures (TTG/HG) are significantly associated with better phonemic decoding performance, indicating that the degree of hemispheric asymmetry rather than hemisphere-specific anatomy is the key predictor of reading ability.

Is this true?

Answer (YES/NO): NO